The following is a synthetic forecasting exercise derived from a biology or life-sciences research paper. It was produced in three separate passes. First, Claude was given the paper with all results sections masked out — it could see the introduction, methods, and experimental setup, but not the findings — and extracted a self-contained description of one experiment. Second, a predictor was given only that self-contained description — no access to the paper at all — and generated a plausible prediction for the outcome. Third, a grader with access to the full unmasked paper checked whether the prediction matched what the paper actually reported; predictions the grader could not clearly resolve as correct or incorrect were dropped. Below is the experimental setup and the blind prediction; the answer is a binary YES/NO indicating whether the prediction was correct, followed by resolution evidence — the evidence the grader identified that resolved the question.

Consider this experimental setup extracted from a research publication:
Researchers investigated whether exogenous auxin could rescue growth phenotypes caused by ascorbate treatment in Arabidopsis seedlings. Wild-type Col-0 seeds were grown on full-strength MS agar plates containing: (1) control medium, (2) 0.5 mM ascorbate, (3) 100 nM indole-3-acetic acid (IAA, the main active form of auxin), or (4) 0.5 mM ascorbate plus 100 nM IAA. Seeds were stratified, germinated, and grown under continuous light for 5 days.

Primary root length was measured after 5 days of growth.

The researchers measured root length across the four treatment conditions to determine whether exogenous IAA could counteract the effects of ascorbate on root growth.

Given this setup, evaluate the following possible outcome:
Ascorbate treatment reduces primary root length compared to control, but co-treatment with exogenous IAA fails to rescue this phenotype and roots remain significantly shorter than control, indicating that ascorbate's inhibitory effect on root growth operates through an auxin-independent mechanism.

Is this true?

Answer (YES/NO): NO